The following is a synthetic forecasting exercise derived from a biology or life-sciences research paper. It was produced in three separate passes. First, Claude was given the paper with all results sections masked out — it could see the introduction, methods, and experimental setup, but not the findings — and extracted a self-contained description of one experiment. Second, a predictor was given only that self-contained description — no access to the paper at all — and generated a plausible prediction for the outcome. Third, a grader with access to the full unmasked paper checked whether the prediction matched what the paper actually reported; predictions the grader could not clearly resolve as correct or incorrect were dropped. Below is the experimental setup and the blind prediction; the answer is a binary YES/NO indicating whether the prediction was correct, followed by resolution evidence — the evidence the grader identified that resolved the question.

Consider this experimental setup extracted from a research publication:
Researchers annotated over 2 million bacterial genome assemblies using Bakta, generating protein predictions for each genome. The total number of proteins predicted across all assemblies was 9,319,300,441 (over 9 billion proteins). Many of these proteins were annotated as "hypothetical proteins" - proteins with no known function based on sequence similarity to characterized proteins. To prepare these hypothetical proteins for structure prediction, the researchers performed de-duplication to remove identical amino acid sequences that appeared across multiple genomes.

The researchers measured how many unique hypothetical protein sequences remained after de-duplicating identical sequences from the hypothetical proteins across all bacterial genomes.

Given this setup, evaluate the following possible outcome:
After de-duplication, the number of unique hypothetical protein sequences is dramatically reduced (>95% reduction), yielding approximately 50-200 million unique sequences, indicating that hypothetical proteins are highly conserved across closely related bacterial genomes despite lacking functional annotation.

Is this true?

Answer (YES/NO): NO